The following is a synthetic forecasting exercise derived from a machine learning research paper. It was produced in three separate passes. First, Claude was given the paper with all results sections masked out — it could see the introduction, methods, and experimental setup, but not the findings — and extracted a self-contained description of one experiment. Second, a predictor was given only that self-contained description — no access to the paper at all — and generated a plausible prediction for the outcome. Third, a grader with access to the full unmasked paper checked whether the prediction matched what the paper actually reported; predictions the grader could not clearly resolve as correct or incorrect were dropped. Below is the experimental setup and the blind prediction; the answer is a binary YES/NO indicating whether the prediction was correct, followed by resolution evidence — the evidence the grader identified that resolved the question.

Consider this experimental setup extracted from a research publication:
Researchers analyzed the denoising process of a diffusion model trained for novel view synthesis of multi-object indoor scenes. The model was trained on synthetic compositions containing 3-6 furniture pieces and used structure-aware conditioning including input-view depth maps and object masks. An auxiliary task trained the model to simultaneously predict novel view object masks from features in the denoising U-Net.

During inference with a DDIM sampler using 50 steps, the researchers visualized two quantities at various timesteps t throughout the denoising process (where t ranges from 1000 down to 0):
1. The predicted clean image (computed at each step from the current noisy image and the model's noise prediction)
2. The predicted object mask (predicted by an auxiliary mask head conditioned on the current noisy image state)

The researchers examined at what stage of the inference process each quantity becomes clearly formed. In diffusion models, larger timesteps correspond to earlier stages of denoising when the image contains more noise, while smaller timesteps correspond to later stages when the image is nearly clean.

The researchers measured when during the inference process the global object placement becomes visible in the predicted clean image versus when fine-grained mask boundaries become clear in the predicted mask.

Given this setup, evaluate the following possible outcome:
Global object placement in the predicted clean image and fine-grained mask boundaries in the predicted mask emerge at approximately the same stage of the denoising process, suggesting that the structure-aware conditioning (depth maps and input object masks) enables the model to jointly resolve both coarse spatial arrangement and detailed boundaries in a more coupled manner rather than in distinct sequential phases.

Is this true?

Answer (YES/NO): NO